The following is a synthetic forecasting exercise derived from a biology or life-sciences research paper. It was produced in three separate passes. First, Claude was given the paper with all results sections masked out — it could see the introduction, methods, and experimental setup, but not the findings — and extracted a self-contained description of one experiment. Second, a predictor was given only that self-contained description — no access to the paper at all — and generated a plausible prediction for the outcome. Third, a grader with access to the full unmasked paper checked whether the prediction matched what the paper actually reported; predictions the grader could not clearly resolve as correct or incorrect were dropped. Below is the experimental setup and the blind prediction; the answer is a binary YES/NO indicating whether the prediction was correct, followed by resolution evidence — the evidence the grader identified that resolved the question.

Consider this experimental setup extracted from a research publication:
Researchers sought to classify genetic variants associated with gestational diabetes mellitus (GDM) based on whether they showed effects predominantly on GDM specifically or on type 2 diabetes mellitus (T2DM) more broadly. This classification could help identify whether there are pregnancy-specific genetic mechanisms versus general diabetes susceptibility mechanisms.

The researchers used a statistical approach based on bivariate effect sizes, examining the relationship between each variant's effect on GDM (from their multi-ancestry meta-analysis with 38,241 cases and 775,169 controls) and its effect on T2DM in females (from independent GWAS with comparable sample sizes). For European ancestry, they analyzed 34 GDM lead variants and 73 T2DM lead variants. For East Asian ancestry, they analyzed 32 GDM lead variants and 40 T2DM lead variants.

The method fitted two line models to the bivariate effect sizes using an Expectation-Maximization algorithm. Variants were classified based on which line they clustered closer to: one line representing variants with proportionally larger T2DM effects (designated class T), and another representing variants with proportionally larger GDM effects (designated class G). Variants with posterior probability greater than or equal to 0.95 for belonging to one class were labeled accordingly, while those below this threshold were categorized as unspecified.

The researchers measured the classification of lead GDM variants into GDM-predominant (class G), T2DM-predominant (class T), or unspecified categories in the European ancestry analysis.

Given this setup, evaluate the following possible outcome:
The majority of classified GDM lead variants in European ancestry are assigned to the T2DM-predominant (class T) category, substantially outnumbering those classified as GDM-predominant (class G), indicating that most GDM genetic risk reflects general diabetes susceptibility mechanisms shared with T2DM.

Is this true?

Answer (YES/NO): NO